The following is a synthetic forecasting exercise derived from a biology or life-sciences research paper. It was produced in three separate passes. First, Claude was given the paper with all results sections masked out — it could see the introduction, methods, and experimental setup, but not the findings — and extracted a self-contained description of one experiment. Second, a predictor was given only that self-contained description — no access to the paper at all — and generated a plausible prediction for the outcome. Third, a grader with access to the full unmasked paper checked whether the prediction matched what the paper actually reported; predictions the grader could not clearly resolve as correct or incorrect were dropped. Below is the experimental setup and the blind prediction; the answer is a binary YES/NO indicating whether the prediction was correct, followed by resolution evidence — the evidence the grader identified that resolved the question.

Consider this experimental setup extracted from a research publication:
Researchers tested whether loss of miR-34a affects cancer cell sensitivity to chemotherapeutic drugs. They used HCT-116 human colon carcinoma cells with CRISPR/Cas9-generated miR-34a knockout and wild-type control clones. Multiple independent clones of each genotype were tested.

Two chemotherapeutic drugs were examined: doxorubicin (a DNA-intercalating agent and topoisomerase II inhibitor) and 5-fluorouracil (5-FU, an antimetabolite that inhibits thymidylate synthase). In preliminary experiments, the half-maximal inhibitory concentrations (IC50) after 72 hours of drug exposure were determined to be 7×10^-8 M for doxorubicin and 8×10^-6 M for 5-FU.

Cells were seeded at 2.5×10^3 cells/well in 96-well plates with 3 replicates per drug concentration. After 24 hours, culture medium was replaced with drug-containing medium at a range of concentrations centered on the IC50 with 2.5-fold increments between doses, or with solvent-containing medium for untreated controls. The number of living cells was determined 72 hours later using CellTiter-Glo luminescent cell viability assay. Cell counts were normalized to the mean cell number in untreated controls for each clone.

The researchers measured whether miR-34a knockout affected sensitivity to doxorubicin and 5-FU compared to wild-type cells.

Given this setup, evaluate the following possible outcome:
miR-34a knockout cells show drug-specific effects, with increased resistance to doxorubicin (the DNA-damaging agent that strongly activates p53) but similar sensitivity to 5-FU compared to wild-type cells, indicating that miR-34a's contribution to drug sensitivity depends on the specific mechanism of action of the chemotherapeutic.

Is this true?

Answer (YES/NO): NO